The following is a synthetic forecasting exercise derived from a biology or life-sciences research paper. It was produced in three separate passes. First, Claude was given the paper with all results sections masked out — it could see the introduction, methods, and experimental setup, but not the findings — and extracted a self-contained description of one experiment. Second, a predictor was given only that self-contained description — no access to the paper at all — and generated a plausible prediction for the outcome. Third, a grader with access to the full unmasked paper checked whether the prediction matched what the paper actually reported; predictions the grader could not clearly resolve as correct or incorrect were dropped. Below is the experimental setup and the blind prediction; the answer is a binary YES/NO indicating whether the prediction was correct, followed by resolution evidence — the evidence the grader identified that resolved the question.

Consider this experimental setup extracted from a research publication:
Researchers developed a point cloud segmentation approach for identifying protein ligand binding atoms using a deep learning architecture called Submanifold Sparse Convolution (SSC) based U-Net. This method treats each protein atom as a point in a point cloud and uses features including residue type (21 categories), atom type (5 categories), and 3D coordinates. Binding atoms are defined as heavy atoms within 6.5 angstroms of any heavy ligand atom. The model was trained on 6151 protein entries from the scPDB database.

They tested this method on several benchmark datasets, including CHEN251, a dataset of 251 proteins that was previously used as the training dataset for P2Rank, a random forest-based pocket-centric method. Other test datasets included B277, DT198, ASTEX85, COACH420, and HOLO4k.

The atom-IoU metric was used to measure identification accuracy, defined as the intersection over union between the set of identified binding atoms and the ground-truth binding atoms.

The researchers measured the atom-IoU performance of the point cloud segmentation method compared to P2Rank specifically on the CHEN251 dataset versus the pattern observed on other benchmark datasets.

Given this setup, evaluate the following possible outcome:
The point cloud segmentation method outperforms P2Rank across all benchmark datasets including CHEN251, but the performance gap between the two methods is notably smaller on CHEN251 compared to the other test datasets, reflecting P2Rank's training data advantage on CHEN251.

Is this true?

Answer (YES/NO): NO